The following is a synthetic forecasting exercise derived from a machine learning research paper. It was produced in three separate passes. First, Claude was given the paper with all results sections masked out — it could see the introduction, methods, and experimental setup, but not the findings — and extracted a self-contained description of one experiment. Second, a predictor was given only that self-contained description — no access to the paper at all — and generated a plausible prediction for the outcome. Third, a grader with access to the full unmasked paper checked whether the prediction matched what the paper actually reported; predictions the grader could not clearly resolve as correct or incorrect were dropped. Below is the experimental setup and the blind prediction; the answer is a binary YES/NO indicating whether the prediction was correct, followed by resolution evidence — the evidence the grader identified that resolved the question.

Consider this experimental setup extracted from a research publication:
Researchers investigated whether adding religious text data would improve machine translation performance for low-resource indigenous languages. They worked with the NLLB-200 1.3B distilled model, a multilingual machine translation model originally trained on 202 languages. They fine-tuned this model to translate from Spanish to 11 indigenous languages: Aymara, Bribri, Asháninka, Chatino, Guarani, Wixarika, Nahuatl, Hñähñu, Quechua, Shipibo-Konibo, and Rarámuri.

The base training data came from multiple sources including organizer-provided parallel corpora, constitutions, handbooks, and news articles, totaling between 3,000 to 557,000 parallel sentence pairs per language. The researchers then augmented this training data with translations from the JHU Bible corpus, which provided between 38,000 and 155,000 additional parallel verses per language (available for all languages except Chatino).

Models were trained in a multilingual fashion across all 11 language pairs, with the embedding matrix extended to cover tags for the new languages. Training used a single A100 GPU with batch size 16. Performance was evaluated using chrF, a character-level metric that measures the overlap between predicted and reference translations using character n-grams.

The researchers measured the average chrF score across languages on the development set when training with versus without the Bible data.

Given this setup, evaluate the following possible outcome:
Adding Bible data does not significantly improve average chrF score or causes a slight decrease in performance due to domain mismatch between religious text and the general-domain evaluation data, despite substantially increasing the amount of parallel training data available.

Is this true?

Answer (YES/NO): YES